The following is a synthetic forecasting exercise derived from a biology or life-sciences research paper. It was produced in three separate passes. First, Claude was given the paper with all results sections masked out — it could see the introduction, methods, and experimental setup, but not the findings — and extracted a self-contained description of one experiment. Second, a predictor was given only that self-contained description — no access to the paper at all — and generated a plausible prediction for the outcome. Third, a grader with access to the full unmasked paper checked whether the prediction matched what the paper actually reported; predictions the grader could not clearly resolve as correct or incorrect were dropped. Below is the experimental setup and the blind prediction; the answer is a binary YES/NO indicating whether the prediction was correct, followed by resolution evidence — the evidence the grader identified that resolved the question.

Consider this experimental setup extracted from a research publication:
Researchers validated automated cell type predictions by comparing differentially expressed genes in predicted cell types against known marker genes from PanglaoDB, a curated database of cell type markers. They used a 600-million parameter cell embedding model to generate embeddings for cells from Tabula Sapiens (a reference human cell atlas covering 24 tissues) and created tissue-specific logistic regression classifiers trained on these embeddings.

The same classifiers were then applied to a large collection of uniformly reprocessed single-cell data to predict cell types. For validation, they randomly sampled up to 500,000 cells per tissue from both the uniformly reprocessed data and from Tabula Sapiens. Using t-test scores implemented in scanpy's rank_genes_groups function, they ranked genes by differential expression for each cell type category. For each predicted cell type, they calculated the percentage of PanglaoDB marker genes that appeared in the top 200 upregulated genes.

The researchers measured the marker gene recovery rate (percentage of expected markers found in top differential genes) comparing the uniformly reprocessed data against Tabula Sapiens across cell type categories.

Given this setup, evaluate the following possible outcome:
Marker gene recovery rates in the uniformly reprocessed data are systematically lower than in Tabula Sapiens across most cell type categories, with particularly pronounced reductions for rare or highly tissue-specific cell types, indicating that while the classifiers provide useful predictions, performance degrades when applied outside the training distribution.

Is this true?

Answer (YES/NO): NO